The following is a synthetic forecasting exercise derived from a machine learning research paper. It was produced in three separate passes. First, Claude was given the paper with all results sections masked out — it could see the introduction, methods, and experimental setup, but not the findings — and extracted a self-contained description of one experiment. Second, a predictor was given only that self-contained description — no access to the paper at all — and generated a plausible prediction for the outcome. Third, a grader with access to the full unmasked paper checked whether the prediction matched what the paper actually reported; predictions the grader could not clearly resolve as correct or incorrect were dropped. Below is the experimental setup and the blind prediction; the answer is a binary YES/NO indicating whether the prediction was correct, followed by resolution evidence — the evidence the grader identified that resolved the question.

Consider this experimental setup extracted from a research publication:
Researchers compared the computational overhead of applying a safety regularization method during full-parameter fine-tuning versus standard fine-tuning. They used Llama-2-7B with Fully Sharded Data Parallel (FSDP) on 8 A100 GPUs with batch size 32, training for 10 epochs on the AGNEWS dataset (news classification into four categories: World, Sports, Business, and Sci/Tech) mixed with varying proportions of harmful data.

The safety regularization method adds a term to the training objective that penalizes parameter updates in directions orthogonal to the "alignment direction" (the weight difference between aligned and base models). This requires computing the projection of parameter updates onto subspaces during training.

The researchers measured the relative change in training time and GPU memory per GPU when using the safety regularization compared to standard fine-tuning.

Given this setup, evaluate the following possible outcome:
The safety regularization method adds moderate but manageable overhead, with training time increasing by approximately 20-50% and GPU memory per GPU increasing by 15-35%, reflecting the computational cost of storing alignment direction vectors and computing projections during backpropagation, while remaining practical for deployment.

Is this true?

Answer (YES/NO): NO